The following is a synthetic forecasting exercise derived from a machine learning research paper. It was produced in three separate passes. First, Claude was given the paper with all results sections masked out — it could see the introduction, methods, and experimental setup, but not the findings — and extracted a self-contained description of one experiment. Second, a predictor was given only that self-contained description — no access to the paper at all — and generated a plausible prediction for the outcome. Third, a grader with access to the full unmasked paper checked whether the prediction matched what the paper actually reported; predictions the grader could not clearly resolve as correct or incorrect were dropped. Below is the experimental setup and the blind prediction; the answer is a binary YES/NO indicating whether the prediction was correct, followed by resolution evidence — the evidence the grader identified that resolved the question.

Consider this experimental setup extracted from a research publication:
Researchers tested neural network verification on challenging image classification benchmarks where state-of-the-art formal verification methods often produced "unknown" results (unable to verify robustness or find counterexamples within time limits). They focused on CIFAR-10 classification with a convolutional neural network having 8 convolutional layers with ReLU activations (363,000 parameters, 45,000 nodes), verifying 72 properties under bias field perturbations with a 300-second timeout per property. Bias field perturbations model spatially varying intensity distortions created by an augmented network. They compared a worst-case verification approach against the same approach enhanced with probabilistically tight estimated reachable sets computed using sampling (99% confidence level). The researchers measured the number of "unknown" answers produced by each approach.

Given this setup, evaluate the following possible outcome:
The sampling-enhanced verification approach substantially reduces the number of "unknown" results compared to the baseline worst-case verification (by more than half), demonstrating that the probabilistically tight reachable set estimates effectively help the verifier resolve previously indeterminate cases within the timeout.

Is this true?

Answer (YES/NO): YES